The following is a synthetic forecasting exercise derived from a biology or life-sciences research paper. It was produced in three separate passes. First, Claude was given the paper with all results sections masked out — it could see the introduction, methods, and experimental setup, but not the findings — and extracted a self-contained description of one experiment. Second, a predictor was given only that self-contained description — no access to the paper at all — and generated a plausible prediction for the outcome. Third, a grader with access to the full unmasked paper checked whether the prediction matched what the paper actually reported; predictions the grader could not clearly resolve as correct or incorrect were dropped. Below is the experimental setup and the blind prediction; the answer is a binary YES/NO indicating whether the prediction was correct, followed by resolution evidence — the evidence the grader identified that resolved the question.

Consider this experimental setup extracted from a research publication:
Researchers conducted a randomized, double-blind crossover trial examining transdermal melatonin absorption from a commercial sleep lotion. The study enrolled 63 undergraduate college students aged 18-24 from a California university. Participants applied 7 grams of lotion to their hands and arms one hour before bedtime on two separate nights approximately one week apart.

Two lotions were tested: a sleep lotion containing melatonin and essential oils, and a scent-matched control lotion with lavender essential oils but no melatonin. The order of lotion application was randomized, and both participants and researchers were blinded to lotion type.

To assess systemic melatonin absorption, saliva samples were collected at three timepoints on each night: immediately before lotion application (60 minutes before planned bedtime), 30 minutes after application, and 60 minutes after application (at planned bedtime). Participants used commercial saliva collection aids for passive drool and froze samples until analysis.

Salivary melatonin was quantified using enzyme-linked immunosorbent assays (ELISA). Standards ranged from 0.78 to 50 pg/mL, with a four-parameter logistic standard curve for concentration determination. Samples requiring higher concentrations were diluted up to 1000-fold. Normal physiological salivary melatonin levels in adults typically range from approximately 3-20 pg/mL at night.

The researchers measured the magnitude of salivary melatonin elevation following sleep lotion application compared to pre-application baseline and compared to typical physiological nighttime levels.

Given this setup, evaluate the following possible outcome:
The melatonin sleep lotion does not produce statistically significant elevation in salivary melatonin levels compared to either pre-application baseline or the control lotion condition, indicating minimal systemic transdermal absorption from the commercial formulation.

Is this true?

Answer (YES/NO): NO